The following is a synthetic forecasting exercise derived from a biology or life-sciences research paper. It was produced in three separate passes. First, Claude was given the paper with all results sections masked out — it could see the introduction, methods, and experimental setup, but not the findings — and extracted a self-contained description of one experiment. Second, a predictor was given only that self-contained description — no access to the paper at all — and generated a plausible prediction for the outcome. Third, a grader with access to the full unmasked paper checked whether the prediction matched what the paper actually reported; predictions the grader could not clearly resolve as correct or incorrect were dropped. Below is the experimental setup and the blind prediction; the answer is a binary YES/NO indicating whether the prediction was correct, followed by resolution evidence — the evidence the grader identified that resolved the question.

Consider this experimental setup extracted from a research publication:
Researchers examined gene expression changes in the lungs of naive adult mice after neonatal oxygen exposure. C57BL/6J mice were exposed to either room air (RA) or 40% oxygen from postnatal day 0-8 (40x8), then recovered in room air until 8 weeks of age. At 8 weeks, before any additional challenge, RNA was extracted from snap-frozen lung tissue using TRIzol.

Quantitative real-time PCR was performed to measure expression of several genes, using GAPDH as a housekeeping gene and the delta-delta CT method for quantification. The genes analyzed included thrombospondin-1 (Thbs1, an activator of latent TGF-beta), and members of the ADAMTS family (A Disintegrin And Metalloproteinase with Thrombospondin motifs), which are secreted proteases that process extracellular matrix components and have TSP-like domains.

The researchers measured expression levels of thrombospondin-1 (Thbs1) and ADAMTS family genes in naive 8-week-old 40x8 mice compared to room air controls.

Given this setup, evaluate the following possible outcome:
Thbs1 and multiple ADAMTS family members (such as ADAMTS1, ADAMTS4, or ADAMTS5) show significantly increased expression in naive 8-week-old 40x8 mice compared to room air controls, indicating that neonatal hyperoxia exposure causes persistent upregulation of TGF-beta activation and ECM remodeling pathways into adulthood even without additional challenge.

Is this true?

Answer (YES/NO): NO